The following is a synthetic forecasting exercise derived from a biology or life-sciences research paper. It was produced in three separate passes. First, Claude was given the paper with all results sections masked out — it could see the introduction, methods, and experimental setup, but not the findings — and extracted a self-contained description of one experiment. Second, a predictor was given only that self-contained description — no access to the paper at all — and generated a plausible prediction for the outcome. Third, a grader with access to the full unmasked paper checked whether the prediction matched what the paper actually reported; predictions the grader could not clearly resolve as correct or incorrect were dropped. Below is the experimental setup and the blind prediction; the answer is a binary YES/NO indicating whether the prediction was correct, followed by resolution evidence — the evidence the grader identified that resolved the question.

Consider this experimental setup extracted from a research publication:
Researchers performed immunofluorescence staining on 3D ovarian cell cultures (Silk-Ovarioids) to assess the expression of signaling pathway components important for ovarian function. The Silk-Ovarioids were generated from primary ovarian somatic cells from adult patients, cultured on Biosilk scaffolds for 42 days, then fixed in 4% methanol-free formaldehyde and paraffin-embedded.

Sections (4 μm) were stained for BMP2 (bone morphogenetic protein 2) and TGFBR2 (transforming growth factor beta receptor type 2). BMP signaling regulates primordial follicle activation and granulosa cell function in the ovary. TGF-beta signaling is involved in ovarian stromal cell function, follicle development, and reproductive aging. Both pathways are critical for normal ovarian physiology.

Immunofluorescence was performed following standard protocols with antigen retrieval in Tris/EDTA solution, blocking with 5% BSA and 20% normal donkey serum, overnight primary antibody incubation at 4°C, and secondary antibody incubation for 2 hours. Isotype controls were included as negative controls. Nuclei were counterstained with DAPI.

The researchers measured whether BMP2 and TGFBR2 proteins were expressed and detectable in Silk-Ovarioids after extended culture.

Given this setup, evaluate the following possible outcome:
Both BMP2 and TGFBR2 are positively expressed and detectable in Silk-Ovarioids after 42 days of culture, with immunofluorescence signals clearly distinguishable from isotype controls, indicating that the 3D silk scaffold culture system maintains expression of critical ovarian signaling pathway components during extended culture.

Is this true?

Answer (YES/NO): YES